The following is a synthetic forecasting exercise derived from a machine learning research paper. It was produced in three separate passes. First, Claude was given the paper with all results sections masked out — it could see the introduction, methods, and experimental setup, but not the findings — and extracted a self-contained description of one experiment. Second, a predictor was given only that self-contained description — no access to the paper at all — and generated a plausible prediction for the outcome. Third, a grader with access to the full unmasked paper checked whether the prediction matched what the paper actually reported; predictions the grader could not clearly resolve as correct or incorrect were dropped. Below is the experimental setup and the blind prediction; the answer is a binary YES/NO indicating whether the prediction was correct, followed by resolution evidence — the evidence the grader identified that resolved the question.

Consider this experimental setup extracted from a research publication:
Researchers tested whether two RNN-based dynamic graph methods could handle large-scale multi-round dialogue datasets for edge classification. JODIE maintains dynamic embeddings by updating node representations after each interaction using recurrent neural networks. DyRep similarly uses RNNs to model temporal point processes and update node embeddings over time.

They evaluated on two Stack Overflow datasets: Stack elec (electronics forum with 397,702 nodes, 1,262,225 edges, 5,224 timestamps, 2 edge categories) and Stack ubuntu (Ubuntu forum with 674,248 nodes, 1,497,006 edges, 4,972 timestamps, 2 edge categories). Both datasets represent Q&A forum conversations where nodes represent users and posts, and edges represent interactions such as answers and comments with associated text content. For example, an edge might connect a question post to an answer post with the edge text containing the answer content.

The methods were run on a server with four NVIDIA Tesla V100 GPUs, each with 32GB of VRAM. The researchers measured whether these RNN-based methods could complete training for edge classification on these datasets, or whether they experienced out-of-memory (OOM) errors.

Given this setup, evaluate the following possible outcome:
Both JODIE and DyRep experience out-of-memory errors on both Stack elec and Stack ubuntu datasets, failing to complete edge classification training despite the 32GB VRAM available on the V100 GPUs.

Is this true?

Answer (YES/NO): YES